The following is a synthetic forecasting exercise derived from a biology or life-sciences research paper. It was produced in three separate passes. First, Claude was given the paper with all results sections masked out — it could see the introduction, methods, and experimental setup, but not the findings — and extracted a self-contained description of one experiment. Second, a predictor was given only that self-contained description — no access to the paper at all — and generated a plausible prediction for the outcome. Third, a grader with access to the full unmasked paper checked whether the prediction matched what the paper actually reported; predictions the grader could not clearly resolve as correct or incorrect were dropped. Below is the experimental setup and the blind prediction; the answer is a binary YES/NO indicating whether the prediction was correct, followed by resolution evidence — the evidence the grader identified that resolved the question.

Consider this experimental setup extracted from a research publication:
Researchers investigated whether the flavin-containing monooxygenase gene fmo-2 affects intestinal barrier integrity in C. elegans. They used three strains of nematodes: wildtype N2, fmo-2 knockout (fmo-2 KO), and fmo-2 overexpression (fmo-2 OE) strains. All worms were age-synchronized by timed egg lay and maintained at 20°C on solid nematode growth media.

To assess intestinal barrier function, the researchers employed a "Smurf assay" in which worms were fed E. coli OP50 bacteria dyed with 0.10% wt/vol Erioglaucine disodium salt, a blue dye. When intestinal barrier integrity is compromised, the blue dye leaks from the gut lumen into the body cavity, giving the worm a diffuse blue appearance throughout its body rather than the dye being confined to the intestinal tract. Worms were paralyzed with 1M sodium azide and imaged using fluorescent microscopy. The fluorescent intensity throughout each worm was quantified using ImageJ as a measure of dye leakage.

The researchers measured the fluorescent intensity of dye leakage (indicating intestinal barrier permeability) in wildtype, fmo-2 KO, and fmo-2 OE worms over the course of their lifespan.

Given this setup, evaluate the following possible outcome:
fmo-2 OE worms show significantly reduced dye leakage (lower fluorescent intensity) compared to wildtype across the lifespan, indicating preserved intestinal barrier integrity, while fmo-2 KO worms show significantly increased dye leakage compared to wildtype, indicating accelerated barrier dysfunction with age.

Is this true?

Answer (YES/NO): NO